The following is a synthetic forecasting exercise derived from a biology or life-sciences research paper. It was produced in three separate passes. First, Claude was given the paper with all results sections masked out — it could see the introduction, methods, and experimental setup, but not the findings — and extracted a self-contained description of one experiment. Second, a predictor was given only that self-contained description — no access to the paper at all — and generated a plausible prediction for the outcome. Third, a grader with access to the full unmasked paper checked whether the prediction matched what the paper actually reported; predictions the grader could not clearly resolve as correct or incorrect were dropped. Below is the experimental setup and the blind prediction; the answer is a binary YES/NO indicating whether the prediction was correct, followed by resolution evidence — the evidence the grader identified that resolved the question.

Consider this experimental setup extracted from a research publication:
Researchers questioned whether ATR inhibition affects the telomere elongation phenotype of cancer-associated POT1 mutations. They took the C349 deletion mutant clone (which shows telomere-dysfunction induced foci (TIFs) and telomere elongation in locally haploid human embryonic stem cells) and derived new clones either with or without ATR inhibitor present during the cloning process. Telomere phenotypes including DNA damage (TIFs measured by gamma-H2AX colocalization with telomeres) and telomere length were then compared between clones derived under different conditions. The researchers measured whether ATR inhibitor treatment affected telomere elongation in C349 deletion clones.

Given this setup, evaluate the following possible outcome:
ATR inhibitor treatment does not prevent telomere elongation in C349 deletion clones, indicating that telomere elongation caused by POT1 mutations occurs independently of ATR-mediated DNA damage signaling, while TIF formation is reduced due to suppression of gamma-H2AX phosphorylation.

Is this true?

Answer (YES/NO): YES